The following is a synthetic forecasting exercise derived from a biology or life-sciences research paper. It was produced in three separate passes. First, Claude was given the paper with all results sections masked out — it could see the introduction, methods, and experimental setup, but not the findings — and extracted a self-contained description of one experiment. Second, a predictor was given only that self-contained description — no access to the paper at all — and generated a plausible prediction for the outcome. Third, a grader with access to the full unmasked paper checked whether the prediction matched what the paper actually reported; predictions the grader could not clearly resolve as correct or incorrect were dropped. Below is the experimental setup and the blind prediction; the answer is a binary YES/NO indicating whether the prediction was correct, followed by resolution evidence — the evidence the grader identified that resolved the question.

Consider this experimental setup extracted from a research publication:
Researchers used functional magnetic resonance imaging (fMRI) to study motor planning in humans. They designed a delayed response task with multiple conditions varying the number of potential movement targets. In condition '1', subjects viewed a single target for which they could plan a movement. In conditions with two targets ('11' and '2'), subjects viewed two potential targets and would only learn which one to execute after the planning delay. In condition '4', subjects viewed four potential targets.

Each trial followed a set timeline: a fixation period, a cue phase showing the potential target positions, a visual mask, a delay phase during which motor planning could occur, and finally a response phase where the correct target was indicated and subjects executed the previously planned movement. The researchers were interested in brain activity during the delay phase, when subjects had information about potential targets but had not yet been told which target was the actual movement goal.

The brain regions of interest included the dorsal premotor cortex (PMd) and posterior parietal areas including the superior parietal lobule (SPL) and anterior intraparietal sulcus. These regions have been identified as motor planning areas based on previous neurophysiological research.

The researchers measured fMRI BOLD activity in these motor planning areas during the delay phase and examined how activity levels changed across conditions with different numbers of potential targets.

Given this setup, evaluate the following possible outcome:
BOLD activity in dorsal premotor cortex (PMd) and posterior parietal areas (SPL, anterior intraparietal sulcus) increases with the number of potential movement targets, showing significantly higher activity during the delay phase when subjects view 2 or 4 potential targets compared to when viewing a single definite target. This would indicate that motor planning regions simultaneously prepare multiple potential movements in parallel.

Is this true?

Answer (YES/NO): YES